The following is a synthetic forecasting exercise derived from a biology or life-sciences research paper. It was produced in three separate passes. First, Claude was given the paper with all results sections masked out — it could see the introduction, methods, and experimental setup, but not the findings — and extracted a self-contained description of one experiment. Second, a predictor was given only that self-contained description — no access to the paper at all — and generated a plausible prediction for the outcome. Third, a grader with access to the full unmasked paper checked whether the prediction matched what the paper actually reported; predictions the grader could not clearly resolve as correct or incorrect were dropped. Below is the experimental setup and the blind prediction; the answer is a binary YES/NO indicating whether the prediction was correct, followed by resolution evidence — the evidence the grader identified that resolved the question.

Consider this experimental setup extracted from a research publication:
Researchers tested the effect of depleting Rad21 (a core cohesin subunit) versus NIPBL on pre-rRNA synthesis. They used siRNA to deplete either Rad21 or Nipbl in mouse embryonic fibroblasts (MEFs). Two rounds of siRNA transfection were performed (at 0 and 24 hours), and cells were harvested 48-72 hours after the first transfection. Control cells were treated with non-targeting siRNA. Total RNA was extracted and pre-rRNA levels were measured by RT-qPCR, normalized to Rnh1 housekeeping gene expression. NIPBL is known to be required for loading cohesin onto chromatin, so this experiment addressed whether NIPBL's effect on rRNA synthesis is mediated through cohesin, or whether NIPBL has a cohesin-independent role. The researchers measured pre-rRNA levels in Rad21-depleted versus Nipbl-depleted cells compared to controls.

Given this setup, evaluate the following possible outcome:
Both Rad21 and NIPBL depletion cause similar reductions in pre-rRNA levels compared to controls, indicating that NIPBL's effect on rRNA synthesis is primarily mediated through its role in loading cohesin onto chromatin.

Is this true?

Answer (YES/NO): NO